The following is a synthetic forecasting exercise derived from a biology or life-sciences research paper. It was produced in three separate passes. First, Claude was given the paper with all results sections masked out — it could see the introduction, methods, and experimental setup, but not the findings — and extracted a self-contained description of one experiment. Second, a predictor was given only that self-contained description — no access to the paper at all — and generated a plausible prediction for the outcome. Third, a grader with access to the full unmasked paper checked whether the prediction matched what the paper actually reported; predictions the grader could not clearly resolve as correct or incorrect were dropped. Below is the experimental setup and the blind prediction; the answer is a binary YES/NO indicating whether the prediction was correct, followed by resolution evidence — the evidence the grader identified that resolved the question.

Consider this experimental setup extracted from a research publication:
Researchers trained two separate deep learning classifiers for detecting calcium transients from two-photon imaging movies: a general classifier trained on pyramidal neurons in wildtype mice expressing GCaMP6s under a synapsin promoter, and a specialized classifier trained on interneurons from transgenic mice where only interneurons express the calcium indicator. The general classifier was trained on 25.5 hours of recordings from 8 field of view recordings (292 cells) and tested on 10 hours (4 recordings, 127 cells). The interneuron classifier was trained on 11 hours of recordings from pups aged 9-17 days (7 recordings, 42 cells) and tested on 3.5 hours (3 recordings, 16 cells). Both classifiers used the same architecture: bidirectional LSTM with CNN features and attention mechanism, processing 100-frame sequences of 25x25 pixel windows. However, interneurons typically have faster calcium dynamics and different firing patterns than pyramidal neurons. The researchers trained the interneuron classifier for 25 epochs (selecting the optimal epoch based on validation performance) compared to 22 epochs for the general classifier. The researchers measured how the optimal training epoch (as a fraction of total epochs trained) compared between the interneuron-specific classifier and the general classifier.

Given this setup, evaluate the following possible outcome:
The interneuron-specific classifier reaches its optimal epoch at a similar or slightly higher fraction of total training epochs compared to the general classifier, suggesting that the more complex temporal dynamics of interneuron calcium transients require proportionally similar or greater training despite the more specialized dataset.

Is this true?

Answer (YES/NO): NO